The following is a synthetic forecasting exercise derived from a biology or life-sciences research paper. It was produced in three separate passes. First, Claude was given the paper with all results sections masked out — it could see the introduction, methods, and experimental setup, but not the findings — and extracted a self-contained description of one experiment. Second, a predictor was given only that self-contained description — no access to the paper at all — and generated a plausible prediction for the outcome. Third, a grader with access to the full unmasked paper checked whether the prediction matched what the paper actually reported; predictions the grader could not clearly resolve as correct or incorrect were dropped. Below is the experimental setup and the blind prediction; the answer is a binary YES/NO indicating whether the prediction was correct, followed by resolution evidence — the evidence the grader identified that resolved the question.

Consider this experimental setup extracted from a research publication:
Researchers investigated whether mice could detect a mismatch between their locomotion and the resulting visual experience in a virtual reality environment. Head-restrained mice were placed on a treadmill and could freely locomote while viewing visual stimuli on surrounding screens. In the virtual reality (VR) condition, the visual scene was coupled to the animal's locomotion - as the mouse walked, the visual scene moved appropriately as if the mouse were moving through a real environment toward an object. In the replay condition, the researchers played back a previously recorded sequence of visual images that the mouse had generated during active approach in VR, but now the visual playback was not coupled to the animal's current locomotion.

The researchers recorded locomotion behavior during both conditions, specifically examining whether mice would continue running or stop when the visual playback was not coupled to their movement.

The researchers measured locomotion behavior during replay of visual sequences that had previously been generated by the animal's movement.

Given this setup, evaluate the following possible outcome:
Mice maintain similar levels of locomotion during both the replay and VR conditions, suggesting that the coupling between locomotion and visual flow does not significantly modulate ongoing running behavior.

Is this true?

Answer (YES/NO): NO